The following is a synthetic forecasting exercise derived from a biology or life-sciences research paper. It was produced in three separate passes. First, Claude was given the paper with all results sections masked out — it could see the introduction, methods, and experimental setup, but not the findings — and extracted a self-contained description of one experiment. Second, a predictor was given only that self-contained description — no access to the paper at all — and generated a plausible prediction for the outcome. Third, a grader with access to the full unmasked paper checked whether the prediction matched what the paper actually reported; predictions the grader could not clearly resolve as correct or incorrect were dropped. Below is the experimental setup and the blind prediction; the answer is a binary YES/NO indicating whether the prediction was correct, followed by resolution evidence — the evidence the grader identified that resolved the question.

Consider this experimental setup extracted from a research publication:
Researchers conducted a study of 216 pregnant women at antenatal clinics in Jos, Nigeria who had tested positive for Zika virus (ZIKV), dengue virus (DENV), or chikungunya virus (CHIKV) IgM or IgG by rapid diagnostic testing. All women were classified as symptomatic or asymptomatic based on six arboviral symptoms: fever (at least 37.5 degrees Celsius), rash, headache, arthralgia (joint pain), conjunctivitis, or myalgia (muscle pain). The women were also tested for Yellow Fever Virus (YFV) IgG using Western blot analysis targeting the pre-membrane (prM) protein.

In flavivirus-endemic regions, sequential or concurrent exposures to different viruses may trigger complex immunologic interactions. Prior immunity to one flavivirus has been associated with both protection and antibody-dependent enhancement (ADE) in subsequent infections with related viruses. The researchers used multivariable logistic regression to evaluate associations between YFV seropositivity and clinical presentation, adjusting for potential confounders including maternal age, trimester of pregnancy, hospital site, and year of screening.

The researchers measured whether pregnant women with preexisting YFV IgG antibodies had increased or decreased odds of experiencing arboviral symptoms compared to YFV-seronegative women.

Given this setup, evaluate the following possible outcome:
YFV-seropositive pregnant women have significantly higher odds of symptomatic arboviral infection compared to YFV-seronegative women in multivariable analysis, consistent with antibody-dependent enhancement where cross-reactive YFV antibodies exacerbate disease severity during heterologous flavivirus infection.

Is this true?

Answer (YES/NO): YES